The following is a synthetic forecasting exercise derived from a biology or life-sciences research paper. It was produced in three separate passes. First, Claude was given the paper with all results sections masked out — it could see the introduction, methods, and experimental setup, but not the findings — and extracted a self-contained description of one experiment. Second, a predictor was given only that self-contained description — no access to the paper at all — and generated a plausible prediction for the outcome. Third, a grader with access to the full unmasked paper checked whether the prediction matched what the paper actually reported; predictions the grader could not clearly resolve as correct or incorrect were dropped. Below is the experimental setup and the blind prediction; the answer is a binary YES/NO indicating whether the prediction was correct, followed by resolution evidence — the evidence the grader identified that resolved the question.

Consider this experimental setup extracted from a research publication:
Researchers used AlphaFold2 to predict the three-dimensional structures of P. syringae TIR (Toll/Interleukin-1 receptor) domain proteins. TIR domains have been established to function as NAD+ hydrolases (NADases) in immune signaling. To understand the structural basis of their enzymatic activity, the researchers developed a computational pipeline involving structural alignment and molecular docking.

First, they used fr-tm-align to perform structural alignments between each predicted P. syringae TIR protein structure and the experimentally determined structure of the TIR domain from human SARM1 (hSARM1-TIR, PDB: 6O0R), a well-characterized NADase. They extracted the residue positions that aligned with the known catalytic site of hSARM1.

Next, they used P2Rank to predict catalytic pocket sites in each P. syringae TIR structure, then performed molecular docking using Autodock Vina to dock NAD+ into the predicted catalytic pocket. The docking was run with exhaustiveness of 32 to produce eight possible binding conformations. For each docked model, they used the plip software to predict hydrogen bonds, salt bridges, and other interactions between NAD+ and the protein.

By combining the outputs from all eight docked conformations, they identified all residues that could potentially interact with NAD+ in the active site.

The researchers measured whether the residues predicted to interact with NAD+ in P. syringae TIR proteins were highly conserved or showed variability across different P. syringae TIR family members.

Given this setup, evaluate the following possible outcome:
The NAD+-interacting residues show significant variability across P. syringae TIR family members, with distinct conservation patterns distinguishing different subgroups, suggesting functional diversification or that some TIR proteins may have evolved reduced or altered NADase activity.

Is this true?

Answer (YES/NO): YES